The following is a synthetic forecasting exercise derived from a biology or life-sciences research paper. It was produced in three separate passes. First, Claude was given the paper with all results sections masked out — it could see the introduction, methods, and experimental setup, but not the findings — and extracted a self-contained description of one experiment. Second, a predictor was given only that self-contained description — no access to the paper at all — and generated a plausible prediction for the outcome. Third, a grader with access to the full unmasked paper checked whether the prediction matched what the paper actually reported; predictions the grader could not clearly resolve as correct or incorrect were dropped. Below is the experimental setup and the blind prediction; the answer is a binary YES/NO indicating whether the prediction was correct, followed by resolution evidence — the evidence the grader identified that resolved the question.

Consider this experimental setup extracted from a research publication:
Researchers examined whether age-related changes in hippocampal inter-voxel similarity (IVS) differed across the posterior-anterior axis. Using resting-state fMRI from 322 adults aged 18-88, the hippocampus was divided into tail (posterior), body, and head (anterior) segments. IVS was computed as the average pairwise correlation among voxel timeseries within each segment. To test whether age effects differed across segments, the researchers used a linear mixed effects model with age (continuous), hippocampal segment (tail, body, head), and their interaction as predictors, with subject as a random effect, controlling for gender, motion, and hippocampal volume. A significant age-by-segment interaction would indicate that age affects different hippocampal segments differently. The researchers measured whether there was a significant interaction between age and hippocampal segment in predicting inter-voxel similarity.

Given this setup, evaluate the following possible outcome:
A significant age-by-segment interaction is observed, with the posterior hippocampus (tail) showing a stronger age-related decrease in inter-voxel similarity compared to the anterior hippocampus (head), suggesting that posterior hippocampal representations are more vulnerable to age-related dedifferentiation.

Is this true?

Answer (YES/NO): NO